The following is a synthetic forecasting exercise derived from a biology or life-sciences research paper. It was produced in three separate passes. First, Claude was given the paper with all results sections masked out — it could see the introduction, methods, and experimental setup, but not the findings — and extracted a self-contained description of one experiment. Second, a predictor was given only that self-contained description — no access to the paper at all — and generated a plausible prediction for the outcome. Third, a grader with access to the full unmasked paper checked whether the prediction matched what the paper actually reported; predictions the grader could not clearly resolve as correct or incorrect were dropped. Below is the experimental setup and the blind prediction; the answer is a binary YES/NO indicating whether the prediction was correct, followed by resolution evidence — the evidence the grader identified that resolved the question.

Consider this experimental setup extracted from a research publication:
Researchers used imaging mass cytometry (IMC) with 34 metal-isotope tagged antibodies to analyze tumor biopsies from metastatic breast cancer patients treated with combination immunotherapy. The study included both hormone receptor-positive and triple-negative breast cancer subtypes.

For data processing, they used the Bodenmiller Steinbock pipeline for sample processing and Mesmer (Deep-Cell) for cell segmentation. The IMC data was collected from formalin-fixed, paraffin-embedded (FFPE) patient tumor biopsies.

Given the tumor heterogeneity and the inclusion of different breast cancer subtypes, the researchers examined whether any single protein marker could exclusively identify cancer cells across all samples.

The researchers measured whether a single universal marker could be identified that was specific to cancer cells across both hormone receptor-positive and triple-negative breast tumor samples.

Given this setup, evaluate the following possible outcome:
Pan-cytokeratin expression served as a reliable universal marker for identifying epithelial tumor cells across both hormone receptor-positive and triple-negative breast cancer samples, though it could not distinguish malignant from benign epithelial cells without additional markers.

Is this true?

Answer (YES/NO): NO